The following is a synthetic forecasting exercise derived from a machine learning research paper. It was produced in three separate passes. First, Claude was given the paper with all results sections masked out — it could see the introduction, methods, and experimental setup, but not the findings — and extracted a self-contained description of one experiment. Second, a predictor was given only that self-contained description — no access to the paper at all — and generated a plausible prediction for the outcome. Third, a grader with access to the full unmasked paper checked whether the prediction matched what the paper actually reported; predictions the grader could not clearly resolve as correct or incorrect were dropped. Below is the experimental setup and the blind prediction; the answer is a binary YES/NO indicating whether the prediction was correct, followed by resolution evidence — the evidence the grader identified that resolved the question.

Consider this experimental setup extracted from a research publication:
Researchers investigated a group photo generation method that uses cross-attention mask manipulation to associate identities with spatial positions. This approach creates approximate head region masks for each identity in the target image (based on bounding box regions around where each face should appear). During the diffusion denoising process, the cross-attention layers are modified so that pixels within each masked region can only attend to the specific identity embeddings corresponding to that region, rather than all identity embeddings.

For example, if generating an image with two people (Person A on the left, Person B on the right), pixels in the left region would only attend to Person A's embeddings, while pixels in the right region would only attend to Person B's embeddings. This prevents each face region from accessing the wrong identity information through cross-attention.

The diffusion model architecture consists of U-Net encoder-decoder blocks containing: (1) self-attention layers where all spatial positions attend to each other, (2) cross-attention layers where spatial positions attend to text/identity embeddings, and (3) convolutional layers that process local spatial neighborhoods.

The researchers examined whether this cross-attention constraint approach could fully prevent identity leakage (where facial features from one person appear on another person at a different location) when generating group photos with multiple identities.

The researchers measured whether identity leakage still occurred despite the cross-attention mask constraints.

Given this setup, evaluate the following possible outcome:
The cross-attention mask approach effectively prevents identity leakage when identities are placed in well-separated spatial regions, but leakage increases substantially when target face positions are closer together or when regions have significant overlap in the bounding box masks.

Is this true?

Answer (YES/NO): NO